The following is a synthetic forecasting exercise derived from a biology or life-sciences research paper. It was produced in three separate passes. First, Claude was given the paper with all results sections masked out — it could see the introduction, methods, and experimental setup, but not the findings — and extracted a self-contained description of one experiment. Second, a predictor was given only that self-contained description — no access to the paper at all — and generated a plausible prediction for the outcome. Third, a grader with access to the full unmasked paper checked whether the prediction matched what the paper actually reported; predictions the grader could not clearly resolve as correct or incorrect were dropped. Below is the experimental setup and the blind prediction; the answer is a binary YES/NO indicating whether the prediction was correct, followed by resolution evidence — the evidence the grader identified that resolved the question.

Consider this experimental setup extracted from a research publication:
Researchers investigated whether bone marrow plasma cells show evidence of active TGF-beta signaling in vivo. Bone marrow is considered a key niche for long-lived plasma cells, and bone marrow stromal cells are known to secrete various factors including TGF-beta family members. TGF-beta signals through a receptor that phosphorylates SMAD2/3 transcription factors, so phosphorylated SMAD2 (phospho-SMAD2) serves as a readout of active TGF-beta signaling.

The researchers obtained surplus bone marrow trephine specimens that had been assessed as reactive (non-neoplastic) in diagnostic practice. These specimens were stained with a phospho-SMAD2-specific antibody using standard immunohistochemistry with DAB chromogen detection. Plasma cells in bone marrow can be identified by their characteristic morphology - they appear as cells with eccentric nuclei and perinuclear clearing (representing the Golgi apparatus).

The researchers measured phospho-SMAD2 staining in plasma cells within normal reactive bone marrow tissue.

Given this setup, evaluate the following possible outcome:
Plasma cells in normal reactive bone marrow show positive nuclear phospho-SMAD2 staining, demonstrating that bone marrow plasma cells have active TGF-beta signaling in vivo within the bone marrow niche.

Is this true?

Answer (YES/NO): YES